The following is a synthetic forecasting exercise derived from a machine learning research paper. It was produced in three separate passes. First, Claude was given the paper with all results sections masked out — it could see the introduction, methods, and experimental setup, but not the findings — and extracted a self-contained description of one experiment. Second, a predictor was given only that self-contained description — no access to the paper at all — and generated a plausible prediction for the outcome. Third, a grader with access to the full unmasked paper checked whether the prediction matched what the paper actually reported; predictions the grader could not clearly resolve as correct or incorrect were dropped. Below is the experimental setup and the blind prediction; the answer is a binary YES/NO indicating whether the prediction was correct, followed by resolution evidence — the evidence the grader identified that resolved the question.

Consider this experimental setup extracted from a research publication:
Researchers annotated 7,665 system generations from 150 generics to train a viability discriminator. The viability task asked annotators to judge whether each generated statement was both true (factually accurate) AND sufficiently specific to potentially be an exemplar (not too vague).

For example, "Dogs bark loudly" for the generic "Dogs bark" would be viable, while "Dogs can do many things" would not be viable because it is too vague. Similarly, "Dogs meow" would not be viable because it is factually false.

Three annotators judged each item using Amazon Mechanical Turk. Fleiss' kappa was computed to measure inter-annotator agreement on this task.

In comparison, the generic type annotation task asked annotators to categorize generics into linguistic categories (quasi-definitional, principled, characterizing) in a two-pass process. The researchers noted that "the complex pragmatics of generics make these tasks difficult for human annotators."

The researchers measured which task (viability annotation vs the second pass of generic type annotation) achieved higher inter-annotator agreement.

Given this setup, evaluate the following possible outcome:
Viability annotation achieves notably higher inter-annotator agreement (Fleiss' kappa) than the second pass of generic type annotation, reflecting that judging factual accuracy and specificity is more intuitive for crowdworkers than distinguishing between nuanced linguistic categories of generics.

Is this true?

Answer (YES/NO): NO